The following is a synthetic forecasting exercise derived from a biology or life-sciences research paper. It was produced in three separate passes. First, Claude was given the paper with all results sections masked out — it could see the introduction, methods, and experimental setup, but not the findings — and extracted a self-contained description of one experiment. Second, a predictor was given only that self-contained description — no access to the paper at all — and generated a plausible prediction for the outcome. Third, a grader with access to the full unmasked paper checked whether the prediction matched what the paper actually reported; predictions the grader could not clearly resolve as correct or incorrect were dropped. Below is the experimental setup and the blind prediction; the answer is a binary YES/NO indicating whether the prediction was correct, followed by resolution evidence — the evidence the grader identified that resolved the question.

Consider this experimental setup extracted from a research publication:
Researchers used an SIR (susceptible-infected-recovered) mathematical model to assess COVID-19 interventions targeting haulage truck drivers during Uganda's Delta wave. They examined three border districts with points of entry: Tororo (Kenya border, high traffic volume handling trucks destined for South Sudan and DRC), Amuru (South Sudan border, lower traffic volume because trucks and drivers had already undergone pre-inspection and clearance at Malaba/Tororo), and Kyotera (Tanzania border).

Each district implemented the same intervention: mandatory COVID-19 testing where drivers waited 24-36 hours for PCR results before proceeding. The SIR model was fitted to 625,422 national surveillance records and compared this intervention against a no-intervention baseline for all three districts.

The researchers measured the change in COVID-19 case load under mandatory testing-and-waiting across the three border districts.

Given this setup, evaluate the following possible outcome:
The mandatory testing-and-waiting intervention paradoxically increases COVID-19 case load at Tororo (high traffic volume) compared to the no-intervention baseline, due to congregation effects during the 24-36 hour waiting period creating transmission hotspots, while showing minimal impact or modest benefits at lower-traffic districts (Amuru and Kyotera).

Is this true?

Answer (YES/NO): NO